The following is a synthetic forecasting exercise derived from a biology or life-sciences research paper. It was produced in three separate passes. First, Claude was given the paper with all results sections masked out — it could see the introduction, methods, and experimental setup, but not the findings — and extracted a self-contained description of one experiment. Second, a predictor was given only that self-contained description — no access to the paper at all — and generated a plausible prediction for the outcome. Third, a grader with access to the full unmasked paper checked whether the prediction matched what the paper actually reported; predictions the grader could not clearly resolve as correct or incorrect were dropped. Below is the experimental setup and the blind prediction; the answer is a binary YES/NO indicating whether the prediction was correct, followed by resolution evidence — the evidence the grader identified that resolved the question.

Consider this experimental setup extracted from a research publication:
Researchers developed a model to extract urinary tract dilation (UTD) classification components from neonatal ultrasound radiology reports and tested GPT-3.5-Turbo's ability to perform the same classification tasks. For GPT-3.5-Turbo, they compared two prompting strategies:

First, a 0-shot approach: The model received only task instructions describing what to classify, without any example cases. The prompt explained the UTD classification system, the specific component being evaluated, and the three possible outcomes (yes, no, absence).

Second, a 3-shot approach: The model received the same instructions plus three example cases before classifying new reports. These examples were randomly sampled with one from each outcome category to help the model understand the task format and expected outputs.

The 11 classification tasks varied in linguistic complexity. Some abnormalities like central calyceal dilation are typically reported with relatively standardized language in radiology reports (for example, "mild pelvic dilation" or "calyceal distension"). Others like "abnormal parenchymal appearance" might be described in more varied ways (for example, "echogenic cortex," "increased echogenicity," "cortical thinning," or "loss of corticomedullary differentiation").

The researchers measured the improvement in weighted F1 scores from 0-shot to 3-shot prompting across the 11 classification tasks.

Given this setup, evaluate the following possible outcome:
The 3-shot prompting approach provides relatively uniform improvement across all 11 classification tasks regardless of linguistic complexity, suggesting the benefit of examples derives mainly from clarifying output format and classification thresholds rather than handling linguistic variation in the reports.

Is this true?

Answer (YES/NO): NO